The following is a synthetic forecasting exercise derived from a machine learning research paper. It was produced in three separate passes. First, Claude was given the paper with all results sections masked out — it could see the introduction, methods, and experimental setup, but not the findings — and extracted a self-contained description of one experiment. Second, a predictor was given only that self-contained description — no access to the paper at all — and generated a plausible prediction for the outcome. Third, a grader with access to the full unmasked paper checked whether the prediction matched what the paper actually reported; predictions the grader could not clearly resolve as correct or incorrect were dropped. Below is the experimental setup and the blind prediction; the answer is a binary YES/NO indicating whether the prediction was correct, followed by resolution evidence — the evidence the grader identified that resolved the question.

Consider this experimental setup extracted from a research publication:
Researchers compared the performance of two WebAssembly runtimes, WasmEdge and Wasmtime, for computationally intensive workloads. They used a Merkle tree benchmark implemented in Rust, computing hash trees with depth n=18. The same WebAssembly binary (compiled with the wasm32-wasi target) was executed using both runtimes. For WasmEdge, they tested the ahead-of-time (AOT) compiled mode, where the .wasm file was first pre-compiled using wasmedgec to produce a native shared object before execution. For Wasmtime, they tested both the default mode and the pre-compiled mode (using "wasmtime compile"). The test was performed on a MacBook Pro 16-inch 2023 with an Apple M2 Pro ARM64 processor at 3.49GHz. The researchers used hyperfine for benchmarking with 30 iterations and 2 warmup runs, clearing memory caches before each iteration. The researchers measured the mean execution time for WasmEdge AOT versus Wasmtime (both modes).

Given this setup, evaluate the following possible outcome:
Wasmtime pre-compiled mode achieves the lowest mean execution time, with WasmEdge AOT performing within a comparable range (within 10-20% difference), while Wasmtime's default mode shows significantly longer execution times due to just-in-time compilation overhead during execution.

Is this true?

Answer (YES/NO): NO